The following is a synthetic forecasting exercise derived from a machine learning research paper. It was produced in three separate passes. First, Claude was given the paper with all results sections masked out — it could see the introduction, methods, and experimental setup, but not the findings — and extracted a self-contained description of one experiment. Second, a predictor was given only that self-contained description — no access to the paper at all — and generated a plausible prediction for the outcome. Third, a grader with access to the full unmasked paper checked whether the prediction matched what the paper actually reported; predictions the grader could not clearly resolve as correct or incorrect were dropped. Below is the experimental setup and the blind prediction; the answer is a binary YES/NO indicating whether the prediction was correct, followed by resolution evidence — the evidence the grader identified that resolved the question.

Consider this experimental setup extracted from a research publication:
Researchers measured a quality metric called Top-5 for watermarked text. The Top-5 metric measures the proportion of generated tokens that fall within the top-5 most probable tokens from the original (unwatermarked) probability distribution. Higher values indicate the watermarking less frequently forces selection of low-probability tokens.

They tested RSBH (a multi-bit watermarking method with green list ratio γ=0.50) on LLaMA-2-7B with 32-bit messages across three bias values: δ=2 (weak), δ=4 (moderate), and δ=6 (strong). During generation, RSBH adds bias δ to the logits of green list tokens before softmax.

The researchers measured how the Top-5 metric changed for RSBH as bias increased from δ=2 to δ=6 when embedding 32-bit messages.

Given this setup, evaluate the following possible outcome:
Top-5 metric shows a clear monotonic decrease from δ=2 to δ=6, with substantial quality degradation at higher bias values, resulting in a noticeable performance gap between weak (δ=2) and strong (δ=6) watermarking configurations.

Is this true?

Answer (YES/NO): NO